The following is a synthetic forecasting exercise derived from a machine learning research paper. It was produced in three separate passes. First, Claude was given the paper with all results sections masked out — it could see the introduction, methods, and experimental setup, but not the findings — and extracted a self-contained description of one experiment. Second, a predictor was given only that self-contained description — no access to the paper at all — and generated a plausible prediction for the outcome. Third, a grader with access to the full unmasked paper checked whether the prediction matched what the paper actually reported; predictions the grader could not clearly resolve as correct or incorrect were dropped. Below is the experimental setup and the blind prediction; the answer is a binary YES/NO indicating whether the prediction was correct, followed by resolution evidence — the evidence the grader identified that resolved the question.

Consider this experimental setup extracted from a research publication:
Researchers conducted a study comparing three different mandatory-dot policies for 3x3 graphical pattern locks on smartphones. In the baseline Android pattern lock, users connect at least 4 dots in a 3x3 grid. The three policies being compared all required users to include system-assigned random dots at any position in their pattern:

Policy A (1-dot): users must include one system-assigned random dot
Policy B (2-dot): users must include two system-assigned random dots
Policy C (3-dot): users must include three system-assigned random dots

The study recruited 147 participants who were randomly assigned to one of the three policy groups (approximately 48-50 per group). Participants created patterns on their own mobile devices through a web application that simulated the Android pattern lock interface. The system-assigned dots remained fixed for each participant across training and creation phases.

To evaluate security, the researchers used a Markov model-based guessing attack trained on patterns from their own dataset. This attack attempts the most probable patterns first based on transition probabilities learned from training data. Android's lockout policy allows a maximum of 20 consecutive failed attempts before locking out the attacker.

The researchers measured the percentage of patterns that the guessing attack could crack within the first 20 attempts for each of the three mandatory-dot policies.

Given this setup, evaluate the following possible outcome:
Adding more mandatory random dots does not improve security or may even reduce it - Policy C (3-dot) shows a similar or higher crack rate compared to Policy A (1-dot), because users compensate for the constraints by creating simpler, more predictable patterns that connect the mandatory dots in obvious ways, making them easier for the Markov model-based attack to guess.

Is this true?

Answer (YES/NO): YES